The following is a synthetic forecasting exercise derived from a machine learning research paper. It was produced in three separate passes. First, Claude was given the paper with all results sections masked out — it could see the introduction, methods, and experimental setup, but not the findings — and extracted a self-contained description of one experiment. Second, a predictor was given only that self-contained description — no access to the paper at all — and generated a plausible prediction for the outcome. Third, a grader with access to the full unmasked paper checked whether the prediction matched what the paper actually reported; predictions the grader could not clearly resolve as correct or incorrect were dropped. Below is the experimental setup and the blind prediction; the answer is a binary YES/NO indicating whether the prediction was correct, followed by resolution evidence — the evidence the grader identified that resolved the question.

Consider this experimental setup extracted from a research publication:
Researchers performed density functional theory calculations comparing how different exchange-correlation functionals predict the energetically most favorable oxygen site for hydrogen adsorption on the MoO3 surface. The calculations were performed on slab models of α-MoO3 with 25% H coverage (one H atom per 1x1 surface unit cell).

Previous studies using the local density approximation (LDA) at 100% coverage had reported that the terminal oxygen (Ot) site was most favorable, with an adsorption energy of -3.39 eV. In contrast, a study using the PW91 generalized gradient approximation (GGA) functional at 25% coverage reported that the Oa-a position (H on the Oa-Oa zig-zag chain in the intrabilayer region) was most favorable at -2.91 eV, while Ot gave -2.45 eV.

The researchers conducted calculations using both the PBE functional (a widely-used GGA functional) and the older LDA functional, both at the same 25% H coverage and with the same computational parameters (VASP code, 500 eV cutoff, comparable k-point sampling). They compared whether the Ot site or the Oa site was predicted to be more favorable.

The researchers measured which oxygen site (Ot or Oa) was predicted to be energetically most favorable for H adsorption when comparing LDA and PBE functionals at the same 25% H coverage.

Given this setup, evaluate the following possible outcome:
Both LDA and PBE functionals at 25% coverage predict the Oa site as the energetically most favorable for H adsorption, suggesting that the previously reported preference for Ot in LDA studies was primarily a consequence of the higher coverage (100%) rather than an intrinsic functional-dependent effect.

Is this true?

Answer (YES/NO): NO